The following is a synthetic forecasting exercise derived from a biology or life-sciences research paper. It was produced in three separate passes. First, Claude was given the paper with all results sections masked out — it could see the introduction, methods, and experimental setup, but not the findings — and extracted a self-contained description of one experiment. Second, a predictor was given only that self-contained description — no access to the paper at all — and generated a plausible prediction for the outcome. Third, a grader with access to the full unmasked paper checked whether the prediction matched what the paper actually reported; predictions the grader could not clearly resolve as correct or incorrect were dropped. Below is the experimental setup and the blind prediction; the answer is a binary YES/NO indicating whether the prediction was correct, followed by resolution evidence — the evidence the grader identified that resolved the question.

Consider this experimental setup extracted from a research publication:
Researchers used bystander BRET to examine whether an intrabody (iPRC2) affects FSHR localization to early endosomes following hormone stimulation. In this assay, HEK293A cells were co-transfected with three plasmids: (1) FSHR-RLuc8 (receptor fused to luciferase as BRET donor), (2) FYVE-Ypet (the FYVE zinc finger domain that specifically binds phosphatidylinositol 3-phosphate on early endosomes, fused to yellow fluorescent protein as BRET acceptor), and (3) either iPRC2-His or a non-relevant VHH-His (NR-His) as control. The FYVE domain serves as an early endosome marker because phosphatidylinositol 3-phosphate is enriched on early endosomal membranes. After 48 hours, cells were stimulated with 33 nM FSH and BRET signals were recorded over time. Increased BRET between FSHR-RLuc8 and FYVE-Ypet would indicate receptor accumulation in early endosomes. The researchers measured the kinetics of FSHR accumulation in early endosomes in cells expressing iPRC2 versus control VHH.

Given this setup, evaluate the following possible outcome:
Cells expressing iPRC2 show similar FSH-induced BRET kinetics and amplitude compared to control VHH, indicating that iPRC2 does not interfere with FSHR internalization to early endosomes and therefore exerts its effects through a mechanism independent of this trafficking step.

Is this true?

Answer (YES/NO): NO